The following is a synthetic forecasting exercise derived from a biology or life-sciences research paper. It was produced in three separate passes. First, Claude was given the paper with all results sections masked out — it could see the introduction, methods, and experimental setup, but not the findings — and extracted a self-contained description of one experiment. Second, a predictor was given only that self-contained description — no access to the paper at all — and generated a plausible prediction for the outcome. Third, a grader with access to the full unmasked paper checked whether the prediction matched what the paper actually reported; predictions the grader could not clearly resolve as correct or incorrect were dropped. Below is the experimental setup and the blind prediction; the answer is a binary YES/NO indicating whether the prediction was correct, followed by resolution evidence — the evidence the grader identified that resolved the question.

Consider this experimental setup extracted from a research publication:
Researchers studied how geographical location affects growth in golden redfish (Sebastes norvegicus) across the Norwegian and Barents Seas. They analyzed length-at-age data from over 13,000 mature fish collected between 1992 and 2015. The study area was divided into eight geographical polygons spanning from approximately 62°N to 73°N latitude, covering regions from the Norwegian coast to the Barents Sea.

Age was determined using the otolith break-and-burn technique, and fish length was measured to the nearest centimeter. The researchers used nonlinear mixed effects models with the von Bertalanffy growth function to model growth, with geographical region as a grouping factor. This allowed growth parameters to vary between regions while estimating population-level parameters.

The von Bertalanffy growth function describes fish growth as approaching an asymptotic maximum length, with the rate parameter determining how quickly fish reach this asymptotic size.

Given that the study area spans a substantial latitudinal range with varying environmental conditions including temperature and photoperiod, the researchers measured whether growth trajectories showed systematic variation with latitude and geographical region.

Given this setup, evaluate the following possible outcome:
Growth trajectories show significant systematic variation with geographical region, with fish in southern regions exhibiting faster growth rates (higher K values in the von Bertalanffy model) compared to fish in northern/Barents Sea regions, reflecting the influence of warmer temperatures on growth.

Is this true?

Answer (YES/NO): NO